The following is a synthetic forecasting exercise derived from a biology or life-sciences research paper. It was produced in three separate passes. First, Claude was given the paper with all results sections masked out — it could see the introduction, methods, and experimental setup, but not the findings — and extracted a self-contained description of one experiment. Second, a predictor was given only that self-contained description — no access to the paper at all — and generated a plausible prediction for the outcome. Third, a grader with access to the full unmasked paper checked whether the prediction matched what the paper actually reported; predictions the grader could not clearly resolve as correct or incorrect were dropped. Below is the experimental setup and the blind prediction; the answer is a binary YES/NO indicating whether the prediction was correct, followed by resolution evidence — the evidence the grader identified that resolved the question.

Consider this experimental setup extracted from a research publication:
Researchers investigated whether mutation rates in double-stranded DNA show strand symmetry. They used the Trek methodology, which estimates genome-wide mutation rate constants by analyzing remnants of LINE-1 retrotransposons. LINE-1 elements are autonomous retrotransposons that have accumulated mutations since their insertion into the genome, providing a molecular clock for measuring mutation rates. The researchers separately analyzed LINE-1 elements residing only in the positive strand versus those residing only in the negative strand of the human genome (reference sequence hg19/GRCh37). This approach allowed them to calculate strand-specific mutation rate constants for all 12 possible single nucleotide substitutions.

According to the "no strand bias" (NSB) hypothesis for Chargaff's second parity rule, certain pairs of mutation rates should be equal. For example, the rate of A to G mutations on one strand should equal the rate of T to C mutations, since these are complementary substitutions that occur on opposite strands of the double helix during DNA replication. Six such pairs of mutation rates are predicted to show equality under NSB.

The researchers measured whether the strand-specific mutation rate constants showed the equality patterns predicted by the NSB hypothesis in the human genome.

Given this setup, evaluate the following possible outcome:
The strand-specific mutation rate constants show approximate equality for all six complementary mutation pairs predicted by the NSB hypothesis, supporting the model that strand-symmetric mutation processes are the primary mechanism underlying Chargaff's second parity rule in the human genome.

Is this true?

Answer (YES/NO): YES